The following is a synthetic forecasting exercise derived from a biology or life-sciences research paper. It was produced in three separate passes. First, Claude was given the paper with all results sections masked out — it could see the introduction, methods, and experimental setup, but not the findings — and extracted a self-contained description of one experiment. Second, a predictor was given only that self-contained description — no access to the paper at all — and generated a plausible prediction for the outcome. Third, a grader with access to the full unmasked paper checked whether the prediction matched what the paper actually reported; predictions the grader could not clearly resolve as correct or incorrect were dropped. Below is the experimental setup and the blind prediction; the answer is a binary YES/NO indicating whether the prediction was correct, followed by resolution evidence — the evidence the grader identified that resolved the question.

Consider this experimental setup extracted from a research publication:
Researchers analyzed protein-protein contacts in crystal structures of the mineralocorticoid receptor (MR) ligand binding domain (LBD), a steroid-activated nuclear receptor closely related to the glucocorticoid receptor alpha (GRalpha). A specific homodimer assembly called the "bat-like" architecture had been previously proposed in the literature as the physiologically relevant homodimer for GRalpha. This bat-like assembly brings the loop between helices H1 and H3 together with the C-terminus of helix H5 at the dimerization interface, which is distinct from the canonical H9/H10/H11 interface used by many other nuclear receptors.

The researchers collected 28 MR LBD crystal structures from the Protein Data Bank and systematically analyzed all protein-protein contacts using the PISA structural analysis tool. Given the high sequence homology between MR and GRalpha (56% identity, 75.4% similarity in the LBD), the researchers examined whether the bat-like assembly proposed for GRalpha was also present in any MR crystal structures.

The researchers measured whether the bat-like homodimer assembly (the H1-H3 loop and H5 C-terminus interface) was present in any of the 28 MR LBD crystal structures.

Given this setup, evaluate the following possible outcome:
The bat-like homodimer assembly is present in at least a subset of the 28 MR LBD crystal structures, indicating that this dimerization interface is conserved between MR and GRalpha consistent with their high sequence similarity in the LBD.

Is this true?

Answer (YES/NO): NO